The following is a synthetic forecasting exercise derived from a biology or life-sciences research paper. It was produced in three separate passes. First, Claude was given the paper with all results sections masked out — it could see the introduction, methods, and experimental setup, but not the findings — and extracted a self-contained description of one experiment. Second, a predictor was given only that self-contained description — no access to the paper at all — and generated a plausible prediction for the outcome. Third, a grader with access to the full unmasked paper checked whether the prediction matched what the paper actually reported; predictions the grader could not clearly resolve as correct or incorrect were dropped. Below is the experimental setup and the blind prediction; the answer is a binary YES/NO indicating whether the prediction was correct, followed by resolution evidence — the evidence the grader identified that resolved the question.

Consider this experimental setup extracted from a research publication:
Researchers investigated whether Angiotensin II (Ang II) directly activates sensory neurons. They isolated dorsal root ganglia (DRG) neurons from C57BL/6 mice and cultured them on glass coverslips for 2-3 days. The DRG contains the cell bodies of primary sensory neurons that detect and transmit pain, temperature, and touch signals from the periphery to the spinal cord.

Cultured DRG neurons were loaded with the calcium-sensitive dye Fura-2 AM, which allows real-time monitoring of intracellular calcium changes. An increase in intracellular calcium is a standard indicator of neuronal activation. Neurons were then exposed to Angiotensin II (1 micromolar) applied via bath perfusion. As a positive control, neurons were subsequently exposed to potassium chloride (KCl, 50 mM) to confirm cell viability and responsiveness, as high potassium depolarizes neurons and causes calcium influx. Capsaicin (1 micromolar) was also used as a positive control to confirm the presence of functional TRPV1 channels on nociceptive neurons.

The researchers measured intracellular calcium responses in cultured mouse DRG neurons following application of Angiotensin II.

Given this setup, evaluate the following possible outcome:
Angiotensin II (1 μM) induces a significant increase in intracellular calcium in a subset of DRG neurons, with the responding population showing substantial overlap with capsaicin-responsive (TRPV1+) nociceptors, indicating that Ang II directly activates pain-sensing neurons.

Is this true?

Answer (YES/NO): NO